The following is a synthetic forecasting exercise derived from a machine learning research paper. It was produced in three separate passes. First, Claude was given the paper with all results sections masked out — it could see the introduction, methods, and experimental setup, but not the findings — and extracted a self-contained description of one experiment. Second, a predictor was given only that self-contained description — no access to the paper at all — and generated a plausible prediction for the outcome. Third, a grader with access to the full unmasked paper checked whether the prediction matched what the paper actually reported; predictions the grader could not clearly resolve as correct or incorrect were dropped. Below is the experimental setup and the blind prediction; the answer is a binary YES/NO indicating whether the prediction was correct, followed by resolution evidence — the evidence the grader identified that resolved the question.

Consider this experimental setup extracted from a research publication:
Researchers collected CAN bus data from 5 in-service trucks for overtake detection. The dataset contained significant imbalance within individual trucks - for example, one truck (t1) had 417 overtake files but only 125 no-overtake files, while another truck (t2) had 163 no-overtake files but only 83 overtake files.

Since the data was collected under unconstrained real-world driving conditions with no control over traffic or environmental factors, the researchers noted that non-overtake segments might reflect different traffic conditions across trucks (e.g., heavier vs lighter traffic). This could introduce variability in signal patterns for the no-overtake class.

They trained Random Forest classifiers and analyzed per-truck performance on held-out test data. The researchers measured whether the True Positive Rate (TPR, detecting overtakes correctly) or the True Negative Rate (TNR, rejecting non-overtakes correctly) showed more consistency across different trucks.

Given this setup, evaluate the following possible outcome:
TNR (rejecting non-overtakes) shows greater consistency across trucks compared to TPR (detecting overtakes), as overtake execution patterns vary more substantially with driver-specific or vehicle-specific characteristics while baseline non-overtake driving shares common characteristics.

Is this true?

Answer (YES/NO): NO